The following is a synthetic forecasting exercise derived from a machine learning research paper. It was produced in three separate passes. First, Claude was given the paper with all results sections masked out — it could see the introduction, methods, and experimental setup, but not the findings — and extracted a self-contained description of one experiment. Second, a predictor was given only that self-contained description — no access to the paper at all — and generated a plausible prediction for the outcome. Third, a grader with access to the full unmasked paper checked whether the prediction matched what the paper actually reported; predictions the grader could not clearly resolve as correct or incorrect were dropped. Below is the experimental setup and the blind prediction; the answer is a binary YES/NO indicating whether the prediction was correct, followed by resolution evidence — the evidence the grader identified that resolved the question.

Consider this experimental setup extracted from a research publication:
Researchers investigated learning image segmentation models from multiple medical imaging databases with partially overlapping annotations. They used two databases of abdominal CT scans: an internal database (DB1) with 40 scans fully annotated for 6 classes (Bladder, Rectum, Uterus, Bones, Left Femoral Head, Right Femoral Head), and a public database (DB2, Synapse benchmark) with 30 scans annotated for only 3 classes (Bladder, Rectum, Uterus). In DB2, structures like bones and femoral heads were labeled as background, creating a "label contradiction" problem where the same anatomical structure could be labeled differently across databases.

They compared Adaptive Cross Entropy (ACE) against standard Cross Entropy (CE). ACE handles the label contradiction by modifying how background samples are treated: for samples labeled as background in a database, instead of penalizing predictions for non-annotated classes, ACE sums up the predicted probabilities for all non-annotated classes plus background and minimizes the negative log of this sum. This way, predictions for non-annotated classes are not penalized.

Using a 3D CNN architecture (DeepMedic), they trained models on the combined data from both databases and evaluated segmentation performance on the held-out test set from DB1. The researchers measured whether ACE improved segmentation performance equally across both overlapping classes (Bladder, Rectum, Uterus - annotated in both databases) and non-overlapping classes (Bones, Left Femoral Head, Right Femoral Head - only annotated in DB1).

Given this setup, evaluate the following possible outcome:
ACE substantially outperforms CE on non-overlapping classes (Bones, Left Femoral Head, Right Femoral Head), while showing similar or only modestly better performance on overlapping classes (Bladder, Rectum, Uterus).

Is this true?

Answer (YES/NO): YES